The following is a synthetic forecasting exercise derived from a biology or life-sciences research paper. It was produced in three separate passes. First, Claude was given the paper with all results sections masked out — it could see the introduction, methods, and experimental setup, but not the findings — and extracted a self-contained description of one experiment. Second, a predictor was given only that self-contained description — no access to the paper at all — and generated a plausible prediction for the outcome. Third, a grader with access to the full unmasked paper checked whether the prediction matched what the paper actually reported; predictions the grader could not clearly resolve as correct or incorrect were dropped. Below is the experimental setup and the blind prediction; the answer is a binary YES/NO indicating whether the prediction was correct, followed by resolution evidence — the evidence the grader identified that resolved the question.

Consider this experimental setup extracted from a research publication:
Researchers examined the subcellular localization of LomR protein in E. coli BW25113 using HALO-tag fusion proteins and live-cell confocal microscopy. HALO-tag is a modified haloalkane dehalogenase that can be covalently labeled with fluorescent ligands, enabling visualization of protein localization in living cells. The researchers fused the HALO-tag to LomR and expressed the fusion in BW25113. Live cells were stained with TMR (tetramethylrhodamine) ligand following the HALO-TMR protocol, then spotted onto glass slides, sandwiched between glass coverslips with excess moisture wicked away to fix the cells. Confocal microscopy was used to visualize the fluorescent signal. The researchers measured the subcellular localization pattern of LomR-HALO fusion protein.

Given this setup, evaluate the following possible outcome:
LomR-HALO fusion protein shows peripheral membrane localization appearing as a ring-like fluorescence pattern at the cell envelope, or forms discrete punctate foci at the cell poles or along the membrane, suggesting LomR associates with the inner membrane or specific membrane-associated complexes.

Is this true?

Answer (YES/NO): NO